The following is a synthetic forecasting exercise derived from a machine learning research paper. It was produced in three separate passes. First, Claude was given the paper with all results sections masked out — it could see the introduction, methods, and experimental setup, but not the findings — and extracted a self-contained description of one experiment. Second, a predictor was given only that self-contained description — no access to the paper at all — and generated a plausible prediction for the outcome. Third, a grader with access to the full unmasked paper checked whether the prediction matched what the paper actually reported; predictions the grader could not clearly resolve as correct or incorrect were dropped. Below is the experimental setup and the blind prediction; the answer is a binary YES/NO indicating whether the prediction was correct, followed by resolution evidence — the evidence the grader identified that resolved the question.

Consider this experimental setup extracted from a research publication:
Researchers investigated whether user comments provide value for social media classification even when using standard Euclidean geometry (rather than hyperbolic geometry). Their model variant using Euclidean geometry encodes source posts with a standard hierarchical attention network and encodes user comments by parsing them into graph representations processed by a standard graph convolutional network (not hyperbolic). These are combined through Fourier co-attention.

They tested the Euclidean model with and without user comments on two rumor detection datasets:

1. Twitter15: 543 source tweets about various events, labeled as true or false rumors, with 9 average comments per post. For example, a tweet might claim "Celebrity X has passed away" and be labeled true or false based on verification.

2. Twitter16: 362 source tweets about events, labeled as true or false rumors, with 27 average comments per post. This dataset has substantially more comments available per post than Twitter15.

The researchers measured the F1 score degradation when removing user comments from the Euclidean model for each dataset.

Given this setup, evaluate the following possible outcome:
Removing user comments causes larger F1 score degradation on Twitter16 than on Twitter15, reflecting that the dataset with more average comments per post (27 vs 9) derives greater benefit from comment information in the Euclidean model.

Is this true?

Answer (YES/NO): NO